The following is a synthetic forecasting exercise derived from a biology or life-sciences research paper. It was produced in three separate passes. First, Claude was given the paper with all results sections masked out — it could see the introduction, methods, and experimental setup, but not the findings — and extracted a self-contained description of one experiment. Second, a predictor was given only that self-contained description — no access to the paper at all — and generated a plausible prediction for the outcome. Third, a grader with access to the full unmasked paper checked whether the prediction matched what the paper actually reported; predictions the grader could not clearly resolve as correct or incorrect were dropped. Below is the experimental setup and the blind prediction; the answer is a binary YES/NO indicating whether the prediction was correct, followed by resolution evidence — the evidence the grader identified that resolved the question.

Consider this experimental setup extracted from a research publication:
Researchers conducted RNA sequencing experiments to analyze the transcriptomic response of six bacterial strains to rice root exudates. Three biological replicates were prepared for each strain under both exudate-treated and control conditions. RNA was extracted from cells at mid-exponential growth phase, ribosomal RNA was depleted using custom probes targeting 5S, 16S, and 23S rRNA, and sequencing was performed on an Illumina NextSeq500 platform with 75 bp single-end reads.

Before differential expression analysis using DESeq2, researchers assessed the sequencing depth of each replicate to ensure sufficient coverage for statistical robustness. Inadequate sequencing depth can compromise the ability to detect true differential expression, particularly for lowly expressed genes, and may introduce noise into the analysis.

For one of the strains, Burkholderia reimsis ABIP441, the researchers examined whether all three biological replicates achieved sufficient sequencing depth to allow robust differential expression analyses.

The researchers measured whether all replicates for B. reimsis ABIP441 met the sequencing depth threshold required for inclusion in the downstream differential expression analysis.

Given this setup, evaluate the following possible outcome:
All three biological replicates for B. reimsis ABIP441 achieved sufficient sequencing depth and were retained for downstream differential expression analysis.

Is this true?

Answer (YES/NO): NO